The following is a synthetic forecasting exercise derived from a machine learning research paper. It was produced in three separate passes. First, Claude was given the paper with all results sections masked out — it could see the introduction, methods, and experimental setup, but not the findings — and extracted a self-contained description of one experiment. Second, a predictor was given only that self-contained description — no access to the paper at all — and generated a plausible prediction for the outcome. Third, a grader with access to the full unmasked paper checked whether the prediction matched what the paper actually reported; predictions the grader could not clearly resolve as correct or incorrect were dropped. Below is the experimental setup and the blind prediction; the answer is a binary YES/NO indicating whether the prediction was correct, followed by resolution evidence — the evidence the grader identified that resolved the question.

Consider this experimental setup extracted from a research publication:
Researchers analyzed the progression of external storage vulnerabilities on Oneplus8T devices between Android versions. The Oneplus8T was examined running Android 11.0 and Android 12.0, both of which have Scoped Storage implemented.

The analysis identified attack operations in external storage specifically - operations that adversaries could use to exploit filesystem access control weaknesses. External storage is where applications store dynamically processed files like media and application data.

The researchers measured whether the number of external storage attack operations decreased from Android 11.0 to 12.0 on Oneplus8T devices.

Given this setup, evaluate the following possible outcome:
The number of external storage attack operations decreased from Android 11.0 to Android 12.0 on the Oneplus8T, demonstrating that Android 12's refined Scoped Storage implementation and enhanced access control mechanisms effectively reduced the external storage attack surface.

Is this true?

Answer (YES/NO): NO